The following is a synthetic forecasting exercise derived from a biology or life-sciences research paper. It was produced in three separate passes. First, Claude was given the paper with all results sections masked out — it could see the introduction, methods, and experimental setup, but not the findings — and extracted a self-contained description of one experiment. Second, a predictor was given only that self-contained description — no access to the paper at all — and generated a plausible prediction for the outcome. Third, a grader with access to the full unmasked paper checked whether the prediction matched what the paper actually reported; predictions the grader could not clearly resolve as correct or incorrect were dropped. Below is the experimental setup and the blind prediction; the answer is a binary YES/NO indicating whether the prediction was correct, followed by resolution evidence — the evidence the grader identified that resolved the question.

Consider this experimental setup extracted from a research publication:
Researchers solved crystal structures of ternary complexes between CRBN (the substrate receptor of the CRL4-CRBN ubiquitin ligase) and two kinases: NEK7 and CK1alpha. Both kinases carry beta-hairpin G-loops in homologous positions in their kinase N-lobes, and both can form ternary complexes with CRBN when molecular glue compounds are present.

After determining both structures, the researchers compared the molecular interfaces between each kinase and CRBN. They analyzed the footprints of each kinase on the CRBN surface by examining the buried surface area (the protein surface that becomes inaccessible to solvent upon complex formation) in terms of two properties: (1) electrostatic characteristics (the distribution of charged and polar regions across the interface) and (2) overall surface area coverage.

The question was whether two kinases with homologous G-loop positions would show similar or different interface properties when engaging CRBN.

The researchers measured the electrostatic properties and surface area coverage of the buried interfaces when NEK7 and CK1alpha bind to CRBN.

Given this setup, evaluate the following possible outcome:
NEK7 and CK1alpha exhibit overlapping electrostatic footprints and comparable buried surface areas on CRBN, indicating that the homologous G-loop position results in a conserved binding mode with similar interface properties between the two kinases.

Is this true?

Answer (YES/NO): NO